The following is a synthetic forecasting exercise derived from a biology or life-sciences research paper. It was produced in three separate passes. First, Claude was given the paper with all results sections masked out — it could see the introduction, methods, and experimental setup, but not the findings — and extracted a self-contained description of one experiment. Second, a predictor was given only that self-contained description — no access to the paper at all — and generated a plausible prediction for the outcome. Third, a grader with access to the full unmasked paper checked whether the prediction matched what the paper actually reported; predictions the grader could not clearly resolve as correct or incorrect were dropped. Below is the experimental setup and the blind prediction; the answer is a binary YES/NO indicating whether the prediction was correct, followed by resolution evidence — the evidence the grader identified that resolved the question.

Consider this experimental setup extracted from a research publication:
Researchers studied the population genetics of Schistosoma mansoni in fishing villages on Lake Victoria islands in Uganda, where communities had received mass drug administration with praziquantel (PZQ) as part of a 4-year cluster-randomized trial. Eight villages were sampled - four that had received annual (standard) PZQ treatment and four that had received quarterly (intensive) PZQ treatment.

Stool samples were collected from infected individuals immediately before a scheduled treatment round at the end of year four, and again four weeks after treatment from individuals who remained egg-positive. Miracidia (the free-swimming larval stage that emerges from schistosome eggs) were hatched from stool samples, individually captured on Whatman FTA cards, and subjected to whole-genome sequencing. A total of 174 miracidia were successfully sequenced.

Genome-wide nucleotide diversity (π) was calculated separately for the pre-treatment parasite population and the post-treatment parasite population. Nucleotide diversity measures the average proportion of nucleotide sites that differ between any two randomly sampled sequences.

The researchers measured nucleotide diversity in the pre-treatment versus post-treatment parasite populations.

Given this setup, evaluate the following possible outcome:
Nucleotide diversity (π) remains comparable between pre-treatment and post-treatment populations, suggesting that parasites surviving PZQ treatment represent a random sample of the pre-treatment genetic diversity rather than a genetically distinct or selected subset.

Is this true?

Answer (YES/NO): NO